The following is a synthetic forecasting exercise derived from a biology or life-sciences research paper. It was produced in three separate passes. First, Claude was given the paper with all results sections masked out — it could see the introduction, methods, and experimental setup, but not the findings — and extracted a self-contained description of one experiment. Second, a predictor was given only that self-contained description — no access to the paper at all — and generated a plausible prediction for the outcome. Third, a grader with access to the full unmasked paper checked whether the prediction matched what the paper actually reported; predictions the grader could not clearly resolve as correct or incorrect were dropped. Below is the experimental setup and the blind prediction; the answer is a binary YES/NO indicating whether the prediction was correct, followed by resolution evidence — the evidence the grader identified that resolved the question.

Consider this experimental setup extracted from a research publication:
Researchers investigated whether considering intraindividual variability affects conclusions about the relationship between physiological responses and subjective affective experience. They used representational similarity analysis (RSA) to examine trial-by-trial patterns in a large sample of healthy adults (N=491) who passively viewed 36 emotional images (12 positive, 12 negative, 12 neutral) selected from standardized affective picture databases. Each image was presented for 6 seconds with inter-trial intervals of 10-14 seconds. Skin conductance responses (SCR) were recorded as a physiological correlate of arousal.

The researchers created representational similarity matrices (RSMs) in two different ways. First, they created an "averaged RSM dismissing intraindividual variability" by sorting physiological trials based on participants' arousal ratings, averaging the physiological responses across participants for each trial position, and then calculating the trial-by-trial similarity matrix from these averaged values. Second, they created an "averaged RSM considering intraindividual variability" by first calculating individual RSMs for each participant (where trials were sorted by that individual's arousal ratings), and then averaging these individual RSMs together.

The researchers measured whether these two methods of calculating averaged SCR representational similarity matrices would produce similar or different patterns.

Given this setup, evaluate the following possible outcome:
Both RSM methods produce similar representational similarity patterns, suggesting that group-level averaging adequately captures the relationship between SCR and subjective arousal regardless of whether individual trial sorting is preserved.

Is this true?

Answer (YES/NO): NO